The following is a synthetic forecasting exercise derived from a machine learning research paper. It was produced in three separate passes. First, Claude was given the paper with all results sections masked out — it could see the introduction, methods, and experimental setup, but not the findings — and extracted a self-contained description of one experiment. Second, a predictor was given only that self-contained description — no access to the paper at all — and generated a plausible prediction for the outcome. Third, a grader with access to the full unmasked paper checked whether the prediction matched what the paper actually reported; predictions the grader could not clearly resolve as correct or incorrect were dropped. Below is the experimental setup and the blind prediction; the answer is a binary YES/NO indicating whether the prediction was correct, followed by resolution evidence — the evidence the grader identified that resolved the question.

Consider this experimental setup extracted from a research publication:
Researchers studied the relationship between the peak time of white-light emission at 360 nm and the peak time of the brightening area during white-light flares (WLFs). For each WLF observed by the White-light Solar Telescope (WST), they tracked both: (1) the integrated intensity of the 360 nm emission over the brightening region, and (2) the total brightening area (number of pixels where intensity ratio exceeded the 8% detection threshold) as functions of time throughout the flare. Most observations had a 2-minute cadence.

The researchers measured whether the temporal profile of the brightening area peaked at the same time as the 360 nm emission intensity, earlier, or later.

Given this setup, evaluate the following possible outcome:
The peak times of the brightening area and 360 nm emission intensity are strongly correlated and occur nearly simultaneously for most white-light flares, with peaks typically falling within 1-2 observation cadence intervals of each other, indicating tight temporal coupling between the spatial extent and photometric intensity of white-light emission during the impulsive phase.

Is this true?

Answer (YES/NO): NO